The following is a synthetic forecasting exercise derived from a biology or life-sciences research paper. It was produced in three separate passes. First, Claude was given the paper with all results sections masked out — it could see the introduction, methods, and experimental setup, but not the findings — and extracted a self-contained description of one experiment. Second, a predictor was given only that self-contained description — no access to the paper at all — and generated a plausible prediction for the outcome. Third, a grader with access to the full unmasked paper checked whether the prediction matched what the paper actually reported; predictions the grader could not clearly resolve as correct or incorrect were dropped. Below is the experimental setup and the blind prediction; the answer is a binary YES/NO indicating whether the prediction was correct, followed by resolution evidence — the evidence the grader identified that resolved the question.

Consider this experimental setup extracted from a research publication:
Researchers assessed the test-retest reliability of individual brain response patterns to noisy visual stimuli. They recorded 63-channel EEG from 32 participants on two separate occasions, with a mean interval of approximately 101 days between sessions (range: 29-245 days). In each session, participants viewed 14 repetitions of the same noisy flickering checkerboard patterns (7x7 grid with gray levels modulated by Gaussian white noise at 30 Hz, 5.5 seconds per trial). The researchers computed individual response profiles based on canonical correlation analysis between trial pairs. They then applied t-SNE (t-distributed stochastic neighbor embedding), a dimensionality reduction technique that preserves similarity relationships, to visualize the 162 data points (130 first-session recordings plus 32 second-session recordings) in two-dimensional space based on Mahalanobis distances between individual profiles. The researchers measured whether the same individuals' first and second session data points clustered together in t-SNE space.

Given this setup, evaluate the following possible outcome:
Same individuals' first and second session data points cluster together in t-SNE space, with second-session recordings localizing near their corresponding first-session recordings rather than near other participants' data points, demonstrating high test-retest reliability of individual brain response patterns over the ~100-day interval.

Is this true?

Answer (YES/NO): YES